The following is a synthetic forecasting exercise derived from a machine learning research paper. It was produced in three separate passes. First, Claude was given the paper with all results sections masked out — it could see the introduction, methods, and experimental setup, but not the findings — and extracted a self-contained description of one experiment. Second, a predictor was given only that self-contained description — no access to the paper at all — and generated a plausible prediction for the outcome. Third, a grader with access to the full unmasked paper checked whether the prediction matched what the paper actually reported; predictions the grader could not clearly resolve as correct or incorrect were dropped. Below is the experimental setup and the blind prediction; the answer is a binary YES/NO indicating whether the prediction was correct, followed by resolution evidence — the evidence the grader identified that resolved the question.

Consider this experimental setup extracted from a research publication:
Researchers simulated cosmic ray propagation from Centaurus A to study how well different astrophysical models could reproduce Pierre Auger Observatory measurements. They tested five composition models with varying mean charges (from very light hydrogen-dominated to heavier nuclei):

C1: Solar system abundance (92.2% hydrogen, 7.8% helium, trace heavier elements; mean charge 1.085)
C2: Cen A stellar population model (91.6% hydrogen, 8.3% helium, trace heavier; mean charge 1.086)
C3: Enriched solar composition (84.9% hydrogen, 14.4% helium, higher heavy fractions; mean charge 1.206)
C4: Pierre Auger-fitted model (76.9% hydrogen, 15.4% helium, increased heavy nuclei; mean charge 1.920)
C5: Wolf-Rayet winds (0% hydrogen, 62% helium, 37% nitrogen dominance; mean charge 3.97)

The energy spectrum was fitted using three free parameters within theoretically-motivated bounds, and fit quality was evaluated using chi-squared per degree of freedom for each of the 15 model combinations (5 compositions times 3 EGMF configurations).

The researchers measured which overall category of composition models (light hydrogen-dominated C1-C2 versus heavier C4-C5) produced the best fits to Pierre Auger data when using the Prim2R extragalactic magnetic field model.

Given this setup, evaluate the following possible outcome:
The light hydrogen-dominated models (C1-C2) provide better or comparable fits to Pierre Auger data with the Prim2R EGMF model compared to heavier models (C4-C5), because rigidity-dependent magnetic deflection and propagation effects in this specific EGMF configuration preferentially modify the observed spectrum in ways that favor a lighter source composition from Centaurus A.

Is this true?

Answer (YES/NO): NO